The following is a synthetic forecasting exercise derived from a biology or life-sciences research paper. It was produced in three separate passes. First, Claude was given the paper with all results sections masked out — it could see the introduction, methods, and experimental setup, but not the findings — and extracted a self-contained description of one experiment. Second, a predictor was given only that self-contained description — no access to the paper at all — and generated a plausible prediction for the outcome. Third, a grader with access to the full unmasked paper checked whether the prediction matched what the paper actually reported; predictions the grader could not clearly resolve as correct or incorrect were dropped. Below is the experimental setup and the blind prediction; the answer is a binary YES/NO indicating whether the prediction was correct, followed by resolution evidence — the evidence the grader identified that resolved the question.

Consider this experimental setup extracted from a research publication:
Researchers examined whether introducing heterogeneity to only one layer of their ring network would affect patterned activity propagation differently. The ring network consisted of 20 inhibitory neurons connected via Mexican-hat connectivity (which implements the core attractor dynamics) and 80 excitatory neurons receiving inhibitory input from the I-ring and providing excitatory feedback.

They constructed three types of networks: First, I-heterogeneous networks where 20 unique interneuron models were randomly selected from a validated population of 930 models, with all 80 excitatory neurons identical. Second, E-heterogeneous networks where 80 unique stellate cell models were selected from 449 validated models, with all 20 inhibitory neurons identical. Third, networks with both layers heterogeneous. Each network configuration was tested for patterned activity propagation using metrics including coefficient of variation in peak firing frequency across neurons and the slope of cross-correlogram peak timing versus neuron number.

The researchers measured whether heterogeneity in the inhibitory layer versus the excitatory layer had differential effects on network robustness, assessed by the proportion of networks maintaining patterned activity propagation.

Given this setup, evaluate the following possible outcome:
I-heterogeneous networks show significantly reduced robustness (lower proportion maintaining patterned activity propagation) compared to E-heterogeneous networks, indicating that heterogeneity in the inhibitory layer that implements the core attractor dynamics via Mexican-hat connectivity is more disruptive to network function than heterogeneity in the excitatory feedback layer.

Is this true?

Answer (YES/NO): YES